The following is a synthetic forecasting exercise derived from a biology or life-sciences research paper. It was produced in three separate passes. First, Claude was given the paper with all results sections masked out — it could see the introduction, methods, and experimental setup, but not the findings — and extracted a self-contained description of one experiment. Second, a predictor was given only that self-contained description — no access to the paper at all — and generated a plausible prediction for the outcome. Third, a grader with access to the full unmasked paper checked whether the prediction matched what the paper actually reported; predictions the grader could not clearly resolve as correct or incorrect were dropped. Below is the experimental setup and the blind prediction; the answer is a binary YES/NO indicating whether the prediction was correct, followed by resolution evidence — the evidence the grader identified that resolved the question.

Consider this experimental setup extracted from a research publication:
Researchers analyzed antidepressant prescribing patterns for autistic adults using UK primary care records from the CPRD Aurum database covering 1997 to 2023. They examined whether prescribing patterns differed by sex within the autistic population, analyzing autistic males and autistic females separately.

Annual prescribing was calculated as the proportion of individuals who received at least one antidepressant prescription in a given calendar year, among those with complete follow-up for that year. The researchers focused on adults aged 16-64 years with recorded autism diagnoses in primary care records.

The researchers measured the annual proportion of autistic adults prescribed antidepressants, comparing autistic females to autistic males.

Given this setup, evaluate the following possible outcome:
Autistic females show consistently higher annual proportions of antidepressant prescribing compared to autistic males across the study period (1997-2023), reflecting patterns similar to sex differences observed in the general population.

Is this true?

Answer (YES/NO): YES